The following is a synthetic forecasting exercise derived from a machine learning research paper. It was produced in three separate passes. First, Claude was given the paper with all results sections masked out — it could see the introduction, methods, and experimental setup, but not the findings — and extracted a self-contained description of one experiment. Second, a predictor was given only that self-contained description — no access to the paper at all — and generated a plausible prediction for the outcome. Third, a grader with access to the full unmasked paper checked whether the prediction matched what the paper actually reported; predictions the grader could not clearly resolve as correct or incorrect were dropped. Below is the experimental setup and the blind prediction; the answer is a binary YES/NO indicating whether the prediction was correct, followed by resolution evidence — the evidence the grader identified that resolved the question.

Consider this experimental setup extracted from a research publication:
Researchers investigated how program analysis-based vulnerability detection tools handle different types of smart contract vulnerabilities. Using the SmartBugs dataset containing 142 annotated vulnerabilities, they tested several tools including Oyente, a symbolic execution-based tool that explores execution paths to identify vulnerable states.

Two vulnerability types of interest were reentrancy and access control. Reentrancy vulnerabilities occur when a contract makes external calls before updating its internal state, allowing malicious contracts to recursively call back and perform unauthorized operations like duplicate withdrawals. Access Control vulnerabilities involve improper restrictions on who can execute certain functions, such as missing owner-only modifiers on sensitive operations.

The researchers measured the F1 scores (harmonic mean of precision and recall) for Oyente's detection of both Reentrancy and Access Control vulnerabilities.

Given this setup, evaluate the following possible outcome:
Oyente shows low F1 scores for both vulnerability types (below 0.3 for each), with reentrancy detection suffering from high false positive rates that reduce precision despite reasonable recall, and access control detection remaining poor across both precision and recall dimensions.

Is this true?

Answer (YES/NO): NO